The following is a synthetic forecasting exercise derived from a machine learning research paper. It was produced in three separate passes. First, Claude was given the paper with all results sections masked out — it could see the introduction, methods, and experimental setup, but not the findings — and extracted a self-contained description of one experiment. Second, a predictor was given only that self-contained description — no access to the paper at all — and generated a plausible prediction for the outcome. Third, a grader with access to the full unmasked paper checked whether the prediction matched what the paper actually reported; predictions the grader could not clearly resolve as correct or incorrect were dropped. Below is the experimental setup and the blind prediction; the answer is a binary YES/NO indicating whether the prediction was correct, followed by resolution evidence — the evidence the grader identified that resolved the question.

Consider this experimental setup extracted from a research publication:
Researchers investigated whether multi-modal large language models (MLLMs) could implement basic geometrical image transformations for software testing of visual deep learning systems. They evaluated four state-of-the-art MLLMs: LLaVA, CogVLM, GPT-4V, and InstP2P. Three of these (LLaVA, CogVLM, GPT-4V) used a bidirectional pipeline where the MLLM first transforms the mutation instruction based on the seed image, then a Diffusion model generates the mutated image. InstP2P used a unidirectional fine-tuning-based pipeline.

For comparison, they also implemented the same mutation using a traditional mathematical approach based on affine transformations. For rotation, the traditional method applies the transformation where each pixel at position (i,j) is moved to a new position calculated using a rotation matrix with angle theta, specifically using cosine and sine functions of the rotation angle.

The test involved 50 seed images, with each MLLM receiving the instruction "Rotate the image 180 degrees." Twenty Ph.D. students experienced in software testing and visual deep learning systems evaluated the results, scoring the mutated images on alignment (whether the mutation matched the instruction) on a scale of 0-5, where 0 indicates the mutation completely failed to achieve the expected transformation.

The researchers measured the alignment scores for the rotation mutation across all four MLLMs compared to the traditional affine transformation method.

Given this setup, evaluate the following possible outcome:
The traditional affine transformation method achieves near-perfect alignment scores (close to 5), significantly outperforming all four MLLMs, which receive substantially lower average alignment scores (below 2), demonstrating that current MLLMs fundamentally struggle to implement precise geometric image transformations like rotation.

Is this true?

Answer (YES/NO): YES